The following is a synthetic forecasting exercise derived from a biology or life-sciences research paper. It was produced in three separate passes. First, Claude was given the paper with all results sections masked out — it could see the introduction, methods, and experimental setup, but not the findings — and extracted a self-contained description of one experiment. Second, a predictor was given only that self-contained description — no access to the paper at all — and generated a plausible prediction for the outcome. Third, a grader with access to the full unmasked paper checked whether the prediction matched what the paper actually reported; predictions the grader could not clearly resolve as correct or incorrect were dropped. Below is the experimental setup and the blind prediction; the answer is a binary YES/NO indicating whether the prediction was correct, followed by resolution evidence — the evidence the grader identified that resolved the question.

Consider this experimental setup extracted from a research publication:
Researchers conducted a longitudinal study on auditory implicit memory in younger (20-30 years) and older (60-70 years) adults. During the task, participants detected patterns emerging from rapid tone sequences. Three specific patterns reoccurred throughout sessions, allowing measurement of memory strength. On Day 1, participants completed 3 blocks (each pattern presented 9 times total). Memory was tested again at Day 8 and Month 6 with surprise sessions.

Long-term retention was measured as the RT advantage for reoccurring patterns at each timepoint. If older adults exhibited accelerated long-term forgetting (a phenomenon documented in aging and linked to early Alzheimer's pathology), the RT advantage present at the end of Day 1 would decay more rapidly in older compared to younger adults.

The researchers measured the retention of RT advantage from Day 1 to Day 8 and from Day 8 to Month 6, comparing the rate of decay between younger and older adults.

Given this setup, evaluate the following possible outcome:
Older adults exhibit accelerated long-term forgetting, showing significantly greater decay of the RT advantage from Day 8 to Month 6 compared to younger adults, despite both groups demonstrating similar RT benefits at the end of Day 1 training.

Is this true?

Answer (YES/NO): NO